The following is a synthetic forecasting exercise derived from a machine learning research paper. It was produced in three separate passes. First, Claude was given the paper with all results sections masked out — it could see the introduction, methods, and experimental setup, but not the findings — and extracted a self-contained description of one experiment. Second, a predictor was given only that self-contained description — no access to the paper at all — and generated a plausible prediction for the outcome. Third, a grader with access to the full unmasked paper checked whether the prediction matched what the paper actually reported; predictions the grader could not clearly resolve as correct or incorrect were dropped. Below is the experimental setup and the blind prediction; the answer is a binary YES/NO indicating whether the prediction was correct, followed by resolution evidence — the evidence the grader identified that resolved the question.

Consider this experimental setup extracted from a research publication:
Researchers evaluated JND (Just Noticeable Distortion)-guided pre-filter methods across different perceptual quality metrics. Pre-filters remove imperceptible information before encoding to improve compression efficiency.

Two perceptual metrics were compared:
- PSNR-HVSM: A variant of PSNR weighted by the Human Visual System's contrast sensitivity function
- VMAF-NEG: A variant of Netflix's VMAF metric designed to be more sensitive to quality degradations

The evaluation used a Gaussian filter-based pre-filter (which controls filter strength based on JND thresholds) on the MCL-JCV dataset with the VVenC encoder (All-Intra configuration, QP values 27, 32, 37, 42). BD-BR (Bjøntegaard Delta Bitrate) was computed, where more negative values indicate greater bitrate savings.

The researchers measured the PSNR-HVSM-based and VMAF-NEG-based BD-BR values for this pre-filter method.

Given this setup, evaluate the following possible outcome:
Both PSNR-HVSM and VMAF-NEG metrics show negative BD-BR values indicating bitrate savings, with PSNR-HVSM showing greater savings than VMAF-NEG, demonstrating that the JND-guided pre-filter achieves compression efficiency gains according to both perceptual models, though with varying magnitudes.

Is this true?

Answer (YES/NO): NO